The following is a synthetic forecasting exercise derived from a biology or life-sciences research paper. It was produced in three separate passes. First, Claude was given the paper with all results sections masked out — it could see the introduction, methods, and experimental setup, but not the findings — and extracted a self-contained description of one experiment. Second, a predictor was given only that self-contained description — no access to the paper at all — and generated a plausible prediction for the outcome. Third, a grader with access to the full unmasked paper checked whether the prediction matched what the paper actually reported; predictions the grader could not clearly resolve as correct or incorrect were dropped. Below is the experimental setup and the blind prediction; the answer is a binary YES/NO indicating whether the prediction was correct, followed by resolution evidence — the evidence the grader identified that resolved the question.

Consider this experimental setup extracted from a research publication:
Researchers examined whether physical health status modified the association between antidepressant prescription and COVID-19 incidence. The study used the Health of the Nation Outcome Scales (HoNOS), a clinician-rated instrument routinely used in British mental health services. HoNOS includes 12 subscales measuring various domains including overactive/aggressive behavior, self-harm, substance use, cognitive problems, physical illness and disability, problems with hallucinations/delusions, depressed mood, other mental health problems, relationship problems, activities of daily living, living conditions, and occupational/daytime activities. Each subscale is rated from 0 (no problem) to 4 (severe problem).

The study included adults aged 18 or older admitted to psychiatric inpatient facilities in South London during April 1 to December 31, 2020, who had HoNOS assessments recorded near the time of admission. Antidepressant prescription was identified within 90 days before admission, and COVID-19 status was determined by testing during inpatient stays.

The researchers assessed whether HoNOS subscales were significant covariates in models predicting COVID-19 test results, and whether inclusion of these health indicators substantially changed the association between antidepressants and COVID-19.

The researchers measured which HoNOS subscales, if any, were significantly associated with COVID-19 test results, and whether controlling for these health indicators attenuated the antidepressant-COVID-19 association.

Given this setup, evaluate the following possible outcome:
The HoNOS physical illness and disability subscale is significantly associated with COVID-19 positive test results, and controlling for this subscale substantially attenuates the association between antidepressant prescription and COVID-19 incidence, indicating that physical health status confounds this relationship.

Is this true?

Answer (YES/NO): NO